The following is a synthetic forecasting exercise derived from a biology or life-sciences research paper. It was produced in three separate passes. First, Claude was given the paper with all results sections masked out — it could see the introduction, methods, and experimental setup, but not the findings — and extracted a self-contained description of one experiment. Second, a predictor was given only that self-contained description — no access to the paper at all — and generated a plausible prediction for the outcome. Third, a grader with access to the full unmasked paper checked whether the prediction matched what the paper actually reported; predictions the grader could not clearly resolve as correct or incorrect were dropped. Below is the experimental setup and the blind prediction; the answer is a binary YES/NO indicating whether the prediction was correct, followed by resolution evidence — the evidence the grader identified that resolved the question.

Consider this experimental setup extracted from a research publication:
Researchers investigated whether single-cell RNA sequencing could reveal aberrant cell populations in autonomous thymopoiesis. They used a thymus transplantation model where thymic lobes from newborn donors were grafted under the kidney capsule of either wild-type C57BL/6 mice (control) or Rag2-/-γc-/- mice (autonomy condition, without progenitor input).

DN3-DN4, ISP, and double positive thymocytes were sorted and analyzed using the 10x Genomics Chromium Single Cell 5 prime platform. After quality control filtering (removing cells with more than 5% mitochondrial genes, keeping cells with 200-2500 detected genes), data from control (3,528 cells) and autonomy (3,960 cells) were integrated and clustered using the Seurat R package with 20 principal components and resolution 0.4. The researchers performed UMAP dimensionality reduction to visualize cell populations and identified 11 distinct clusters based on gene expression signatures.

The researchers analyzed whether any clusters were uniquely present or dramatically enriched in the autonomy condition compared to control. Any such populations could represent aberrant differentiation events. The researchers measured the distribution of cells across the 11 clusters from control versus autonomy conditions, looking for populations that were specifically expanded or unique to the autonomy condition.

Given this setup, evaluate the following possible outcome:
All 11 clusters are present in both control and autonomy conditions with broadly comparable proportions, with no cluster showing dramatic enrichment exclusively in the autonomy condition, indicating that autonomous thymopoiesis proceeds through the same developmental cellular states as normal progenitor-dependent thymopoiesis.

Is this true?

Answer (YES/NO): NO